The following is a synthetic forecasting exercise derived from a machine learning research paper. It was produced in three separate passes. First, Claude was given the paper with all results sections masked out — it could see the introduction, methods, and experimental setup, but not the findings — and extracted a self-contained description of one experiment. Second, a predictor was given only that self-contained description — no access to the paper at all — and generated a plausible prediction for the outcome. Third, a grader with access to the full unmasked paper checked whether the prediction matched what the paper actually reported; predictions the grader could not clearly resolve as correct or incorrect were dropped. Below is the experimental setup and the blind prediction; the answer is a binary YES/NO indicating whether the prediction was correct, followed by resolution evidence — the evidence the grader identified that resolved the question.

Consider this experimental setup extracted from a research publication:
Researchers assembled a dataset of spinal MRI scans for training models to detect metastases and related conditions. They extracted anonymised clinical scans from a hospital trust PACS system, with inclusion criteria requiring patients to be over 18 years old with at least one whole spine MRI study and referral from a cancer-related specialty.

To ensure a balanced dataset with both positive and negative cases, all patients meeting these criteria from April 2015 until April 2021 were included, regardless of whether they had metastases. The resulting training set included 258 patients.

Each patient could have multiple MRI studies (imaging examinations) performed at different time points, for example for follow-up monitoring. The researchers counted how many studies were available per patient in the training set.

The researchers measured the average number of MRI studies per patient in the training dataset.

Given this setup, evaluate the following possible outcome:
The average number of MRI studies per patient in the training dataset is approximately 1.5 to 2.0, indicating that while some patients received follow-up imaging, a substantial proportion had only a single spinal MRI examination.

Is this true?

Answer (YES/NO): NO